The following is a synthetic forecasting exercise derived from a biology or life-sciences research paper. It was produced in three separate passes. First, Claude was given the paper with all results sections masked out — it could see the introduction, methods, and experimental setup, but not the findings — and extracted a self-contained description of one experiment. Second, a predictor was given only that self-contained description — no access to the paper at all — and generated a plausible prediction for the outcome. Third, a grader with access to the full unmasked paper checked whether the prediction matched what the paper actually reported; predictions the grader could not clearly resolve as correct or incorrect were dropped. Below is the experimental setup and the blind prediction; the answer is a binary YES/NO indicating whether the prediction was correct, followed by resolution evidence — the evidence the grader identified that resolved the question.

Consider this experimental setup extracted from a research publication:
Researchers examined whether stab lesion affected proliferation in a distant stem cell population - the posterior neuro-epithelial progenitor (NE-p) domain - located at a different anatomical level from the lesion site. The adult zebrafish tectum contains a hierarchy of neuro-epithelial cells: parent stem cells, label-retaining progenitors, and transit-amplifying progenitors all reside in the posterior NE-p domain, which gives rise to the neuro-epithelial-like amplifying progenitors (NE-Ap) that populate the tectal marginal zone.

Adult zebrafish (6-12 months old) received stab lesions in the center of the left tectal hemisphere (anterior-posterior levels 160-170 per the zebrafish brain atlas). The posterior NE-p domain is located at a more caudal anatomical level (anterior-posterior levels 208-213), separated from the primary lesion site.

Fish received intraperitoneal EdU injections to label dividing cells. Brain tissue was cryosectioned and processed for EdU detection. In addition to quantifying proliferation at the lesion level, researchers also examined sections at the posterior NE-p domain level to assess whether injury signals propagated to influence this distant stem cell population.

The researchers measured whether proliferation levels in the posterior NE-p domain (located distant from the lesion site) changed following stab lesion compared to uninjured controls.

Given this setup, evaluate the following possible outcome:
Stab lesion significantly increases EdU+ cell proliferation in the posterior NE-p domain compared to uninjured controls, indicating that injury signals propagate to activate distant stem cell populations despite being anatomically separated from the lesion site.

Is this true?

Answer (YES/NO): NO